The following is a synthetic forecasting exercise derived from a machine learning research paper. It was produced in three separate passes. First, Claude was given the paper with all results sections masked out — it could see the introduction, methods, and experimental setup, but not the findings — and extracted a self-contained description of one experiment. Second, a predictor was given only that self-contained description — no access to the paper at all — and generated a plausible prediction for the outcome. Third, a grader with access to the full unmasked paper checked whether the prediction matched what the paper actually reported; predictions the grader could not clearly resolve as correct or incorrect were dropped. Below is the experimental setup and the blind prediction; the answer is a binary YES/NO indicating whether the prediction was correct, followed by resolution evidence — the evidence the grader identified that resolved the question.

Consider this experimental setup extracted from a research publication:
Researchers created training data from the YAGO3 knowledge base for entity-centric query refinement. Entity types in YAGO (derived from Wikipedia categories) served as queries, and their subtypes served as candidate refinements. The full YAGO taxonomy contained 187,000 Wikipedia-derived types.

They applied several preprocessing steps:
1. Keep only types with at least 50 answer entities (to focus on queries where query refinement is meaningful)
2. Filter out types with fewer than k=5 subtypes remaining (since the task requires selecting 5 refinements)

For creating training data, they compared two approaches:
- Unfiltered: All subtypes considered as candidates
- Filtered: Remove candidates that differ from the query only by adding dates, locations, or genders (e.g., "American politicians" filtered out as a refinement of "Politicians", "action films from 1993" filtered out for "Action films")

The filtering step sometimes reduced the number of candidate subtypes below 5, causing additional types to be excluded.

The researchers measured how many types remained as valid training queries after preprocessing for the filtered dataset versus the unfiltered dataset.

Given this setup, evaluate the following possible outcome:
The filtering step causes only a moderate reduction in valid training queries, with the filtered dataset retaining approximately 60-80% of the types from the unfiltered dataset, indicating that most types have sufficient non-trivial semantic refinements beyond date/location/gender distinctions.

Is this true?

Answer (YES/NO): NO